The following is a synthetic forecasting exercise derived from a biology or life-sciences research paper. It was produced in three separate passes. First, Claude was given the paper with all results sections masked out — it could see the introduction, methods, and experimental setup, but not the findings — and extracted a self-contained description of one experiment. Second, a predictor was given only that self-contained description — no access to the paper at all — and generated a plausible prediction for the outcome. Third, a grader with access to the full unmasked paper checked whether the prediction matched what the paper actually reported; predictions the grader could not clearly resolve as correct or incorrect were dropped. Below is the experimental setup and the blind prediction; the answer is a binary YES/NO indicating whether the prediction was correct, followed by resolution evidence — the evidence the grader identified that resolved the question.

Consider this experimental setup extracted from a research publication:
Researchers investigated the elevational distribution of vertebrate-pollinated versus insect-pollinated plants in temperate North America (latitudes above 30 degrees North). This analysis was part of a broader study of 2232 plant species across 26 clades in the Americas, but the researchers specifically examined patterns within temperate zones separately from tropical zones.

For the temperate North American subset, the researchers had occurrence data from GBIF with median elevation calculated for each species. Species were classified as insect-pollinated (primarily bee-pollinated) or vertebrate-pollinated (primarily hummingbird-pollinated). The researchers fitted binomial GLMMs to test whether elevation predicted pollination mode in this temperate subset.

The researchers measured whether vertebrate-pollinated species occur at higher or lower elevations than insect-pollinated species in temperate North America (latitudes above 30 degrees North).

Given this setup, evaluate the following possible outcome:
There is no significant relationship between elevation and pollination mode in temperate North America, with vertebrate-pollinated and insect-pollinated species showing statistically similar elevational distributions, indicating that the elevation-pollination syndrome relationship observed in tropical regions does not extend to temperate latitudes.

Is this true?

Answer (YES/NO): NO